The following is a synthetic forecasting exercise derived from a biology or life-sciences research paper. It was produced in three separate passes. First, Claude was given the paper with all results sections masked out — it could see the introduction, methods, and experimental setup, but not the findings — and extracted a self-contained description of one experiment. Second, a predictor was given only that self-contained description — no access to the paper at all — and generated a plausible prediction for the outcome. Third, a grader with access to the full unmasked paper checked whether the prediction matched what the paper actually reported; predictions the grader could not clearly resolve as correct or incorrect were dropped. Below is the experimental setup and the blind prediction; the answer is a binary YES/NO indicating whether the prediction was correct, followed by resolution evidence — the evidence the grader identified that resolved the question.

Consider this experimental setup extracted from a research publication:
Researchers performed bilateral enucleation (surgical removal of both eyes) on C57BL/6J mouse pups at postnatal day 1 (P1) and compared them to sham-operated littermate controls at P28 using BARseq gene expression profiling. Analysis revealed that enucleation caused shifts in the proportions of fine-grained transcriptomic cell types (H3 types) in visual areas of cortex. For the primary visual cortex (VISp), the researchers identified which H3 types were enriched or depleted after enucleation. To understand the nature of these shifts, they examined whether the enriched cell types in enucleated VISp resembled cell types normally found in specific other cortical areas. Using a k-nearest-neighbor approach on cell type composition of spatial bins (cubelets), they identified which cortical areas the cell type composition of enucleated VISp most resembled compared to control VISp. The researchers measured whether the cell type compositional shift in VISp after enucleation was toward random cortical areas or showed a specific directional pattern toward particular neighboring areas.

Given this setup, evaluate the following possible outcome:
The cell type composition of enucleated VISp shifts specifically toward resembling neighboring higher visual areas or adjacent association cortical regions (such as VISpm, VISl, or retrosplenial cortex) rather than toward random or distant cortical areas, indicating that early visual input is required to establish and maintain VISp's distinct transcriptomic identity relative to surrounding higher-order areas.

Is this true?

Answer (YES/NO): YES